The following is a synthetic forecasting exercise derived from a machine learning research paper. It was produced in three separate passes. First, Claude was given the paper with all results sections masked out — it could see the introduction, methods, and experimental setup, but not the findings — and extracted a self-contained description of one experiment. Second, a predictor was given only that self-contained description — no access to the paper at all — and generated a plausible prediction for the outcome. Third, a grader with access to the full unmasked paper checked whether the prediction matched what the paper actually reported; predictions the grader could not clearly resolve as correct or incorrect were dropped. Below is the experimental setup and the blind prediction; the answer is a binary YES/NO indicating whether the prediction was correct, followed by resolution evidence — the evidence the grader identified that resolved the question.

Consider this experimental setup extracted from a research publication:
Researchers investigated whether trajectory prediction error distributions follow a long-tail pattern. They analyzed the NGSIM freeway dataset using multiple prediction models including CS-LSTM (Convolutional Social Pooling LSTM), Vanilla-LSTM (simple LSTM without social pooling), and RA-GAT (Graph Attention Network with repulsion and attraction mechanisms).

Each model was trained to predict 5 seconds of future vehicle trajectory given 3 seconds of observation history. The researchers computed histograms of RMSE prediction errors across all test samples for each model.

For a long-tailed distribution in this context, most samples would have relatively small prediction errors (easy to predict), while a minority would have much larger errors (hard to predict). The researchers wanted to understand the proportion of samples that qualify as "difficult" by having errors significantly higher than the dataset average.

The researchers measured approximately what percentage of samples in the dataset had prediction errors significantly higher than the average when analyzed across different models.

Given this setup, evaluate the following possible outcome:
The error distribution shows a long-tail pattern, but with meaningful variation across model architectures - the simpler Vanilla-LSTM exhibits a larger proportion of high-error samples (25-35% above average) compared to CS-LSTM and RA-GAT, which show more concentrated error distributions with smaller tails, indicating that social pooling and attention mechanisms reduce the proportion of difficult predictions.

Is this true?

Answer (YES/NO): NO